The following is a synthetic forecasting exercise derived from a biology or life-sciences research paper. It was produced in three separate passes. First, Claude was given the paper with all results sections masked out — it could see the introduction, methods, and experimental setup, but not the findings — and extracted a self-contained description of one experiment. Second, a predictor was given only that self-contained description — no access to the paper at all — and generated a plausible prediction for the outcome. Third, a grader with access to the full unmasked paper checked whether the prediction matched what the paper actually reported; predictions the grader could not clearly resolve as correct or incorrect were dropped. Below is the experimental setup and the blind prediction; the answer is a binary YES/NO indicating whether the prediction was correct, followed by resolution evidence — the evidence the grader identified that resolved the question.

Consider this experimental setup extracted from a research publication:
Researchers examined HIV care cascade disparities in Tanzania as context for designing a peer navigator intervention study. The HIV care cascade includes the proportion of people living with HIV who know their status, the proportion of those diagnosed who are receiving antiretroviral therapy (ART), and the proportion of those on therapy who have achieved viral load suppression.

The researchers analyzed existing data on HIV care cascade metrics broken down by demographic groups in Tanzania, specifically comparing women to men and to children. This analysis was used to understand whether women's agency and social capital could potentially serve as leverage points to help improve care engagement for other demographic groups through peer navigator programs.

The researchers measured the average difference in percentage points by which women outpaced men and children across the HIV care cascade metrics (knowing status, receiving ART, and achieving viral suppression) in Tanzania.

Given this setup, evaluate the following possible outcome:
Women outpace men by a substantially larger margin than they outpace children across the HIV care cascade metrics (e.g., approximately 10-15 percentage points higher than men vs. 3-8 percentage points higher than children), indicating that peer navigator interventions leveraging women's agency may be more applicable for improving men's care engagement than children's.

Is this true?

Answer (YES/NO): NO